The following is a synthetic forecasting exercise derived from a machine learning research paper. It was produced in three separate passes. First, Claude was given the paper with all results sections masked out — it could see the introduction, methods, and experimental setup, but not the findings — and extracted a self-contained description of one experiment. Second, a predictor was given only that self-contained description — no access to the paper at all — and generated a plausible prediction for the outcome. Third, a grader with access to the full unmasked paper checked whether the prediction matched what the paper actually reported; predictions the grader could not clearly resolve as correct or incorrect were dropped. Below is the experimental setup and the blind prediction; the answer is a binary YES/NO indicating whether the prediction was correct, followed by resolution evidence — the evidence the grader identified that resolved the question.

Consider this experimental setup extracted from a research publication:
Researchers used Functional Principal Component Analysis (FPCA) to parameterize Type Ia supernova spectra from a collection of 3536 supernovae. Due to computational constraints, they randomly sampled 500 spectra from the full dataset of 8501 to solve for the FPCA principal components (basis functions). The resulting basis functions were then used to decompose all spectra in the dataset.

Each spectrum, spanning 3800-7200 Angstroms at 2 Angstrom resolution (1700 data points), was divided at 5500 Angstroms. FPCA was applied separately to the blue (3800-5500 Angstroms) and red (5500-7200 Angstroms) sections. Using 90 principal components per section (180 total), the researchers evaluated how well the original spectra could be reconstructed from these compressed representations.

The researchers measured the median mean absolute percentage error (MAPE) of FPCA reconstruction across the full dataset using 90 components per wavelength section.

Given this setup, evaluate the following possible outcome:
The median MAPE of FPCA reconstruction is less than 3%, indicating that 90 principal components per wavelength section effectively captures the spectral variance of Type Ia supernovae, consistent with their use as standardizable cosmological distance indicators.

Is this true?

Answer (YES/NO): YES